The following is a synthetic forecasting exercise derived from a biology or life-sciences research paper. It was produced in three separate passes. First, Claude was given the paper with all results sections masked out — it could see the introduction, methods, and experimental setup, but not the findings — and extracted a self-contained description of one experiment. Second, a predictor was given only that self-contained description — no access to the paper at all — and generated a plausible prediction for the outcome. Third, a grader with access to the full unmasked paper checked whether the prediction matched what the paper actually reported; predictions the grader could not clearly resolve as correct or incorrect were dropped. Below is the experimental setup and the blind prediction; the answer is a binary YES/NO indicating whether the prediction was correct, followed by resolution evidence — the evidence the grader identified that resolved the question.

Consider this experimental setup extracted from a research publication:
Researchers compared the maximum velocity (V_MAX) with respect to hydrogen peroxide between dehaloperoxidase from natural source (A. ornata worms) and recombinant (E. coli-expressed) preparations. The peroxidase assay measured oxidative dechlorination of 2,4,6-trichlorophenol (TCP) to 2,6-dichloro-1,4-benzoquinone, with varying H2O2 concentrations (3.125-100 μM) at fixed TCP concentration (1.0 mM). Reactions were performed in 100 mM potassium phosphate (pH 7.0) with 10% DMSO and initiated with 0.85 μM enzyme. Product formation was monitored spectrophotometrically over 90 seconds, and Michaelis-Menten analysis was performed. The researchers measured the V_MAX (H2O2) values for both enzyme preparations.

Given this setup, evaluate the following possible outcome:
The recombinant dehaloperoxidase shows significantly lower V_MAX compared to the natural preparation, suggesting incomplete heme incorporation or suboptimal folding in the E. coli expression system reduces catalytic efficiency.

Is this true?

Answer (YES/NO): NO